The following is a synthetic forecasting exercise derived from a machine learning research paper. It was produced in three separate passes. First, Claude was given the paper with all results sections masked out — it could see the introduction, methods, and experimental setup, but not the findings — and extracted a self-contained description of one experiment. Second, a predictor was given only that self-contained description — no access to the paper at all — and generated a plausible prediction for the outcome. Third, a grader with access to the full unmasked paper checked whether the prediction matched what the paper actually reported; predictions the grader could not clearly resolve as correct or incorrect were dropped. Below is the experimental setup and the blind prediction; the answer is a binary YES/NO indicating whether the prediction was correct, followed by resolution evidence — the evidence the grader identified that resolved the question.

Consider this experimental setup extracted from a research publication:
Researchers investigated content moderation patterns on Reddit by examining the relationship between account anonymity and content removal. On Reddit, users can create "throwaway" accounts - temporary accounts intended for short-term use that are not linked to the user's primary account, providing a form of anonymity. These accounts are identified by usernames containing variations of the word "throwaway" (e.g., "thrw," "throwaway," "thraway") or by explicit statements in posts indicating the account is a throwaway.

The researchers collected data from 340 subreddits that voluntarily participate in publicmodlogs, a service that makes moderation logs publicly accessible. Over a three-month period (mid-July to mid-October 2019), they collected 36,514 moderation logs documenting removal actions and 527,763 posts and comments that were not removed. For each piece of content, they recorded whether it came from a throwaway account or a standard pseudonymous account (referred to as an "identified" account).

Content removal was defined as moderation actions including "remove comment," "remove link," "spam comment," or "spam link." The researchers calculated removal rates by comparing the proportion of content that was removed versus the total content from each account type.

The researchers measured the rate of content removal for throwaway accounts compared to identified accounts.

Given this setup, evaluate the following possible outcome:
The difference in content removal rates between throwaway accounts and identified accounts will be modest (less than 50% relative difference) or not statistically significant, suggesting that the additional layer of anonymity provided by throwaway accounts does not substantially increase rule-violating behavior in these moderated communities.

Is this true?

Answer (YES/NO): NO